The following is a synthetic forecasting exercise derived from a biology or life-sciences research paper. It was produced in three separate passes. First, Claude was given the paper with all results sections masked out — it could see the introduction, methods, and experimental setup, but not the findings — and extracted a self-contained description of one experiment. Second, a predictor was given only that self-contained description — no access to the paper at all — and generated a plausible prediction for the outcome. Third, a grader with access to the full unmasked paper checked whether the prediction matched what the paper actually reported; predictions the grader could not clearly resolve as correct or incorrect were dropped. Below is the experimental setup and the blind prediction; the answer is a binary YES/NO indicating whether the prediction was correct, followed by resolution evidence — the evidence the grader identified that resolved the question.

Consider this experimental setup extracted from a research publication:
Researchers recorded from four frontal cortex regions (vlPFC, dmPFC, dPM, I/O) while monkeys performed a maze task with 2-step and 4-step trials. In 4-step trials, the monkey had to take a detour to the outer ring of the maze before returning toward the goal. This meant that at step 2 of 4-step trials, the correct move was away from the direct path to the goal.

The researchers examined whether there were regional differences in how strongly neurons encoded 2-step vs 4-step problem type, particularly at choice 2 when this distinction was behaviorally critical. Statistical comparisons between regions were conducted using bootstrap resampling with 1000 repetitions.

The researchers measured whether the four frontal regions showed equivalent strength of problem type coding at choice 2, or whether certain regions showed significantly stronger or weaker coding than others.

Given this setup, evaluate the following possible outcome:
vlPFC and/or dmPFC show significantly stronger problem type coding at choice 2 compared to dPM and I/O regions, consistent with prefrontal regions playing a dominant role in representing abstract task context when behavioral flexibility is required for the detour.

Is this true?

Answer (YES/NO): NO